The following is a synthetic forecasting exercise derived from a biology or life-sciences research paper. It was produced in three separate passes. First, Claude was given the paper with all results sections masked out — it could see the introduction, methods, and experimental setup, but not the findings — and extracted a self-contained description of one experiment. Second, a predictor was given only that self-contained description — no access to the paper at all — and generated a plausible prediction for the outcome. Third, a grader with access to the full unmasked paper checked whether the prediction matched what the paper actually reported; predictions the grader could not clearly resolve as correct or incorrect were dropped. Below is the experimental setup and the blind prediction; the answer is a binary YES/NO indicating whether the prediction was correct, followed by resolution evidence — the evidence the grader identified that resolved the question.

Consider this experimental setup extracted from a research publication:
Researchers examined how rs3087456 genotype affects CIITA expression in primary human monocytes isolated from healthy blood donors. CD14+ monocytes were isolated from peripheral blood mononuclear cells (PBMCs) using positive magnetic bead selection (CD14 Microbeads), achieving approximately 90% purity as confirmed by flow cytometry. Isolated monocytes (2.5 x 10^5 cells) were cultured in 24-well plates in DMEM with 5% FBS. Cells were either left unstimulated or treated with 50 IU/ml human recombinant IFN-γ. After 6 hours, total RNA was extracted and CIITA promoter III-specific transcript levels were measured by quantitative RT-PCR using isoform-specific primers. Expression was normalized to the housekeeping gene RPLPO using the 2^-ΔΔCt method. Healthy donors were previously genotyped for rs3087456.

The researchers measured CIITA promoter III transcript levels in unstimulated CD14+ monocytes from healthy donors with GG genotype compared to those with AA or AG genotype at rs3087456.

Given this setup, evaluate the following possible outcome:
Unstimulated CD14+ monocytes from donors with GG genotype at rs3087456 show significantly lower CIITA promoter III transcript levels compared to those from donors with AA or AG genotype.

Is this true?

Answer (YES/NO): NO